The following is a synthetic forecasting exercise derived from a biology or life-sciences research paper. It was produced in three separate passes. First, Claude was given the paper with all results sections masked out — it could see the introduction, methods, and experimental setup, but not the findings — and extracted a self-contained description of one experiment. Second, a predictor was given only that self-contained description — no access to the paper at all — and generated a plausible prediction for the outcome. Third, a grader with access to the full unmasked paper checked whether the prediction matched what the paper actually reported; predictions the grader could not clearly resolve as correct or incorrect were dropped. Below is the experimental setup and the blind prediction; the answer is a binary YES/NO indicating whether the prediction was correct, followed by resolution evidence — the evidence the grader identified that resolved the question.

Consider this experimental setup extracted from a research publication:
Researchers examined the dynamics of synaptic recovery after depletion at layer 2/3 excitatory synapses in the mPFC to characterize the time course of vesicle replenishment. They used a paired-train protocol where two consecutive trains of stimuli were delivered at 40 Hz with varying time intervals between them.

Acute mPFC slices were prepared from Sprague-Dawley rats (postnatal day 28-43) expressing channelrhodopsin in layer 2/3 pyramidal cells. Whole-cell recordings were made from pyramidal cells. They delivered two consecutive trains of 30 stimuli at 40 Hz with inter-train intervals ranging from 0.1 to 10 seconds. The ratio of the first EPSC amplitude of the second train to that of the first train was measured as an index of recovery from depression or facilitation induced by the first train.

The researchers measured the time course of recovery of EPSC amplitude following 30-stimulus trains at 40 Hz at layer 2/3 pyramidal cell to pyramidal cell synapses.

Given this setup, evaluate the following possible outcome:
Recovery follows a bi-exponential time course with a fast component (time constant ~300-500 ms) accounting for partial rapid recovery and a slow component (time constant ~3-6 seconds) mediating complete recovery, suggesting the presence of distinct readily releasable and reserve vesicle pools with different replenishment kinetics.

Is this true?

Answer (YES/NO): NO